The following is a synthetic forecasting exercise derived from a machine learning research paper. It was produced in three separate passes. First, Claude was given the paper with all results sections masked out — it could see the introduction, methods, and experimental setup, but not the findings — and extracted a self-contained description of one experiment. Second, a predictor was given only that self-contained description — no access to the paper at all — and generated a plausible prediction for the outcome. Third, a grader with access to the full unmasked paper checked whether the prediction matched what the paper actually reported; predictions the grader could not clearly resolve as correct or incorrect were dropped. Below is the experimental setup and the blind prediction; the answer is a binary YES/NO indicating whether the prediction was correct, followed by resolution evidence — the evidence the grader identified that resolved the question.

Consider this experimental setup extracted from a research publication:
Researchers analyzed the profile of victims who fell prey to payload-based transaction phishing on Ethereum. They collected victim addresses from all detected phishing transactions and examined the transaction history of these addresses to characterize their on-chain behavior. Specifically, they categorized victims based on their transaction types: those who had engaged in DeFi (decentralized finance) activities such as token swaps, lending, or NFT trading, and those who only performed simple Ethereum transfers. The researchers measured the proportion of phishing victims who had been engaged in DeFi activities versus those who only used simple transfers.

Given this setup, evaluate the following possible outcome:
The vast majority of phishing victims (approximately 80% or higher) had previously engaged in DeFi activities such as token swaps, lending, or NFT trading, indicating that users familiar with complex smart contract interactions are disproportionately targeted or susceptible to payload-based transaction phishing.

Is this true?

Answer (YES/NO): YES